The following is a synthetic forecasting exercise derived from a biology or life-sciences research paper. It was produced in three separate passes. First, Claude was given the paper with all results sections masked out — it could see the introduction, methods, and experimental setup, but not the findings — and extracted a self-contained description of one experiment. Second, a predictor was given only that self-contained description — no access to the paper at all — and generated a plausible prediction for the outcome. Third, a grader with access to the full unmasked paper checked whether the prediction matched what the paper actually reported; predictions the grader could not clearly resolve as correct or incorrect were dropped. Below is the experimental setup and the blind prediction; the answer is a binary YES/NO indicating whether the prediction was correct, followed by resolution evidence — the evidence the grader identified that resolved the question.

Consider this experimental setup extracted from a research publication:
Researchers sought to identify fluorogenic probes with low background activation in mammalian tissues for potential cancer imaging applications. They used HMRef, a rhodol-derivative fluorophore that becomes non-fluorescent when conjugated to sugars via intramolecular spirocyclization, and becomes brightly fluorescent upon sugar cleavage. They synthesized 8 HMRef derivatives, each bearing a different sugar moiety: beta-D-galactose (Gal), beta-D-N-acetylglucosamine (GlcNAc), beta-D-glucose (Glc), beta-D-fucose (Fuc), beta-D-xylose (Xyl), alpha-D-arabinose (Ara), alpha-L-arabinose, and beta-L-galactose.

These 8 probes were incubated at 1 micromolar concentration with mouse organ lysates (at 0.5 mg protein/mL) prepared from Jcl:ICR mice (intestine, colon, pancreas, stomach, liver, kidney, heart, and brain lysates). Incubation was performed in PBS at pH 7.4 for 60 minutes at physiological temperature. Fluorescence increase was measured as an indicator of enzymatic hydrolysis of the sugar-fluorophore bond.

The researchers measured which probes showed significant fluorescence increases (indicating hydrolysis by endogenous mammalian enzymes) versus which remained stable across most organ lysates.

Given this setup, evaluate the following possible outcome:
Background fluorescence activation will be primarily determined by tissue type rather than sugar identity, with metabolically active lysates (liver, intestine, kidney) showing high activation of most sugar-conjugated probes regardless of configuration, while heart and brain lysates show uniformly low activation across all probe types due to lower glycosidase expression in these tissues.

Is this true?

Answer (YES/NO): NO